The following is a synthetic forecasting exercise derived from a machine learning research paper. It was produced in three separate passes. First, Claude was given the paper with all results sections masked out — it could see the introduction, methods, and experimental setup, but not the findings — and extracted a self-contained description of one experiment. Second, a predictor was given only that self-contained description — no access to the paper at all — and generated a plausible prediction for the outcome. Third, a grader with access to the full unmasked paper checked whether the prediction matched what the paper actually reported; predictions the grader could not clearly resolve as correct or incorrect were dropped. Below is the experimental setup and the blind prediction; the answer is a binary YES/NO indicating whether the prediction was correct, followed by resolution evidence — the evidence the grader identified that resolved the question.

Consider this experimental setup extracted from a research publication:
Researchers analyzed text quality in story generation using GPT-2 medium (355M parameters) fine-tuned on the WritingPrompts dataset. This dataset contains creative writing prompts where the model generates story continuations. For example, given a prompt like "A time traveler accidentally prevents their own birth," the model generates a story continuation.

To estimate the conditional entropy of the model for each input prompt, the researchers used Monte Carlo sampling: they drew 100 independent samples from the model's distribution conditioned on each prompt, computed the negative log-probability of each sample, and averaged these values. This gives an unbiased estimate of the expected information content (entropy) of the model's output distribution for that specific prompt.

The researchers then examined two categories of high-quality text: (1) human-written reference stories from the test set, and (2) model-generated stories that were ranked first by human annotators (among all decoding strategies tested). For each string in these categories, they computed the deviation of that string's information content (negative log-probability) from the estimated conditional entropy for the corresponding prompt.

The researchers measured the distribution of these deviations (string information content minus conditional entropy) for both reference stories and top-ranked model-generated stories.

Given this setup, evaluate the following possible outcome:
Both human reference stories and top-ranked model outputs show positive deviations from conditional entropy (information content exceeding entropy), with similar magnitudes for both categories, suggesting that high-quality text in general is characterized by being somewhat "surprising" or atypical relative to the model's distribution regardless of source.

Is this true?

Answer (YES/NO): NO